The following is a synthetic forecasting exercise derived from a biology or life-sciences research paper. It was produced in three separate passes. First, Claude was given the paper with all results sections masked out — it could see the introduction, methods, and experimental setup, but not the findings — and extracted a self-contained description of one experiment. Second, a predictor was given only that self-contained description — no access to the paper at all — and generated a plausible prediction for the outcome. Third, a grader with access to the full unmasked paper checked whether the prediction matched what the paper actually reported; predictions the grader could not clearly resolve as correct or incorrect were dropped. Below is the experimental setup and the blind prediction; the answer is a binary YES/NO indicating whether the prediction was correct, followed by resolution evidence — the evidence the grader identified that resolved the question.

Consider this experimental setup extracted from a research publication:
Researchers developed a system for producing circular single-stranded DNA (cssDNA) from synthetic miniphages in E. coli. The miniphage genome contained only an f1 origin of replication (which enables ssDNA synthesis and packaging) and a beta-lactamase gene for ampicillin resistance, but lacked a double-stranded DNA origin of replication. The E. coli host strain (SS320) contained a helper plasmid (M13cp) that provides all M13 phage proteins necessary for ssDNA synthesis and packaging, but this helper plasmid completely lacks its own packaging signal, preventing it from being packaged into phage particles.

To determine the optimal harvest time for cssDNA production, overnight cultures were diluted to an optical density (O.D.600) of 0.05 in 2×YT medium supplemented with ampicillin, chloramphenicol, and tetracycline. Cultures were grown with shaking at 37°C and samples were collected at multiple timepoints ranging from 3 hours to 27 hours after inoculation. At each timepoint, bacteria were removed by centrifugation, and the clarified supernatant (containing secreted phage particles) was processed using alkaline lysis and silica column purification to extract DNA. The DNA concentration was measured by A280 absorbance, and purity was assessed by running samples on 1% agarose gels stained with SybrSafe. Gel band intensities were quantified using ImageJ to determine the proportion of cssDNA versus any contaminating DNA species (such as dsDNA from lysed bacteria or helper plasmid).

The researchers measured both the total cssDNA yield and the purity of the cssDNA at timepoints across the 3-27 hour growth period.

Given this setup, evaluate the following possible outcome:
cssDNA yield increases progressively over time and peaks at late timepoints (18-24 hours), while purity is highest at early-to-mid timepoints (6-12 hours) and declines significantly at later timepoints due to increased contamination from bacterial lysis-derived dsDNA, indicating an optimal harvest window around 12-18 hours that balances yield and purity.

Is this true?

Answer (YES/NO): NO